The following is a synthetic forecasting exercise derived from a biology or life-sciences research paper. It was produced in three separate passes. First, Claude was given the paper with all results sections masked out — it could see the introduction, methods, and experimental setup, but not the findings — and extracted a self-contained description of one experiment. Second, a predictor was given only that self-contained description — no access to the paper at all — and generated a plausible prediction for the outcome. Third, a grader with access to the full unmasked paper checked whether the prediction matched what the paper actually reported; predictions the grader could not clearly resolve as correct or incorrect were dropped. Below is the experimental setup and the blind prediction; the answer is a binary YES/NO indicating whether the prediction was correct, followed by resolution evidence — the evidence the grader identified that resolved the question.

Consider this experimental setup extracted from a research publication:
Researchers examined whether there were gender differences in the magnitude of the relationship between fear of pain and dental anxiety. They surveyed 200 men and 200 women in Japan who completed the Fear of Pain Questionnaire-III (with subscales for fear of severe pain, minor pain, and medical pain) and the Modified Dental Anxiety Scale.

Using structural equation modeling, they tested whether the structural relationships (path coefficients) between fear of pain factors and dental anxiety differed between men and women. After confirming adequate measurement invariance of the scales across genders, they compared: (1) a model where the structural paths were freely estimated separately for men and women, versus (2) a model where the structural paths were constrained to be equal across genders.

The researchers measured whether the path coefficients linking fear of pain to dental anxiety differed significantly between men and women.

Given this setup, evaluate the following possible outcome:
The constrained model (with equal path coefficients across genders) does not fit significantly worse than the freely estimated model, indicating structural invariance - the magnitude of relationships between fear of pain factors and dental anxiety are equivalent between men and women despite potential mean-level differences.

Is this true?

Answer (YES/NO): YES